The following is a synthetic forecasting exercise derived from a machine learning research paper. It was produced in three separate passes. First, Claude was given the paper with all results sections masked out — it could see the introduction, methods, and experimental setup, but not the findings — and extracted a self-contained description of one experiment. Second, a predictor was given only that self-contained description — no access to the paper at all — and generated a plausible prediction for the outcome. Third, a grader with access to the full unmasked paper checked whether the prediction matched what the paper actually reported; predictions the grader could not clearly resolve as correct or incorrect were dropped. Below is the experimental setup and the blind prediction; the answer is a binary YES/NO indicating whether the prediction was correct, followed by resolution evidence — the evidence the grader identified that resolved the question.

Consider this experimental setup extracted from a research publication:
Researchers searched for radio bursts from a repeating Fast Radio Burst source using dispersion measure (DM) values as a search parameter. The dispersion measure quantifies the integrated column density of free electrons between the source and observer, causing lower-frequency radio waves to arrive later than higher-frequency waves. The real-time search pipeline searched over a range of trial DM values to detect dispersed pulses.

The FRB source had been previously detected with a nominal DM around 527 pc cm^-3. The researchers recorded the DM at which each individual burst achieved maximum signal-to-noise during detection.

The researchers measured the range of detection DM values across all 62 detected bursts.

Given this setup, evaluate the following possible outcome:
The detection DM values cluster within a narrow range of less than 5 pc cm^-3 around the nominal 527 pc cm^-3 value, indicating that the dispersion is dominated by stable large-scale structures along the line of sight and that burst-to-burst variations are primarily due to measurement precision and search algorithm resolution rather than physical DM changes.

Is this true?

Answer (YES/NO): NO